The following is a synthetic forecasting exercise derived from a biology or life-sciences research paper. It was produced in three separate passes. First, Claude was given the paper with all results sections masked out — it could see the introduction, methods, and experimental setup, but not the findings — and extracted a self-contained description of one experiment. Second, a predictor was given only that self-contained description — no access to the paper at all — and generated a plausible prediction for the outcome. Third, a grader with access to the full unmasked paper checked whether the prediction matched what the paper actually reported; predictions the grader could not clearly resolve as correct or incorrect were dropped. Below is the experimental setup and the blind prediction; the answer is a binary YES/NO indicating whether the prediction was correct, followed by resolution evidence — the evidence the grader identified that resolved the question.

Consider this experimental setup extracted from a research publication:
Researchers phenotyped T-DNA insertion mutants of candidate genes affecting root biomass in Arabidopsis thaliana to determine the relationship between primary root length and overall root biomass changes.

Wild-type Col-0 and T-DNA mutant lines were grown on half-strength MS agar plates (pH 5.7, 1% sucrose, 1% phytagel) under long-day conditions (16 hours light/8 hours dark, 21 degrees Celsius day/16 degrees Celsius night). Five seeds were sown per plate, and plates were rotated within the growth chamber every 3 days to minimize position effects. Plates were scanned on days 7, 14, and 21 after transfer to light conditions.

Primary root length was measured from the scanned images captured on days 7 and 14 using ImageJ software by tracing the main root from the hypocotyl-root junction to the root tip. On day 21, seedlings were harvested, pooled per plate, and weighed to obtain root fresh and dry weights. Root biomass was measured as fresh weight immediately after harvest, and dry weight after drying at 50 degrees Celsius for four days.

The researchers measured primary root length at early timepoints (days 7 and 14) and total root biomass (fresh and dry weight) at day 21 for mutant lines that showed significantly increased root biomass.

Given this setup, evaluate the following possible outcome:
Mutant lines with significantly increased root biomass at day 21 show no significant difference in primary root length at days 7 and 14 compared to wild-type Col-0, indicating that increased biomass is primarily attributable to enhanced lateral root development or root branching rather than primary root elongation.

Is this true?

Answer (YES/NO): NO